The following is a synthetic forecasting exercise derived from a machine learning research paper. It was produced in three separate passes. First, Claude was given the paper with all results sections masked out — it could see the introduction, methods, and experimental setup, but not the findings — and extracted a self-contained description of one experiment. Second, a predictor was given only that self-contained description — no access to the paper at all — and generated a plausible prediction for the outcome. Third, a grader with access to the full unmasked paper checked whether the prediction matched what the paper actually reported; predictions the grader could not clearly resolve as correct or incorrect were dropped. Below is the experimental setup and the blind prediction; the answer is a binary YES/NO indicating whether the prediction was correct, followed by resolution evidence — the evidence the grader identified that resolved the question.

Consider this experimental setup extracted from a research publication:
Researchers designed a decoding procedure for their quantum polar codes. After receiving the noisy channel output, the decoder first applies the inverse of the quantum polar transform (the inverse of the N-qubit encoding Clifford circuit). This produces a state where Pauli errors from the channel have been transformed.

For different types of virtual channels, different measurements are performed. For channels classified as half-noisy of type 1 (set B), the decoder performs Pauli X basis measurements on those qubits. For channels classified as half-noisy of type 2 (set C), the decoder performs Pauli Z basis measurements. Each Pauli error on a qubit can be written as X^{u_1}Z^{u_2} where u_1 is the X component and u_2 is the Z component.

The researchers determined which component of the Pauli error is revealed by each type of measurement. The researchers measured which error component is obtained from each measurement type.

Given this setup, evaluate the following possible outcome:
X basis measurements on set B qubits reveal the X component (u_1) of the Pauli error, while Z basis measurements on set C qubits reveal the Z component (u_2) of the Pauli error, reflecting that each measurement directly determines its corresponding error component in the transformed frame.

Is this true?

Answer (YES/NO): NO